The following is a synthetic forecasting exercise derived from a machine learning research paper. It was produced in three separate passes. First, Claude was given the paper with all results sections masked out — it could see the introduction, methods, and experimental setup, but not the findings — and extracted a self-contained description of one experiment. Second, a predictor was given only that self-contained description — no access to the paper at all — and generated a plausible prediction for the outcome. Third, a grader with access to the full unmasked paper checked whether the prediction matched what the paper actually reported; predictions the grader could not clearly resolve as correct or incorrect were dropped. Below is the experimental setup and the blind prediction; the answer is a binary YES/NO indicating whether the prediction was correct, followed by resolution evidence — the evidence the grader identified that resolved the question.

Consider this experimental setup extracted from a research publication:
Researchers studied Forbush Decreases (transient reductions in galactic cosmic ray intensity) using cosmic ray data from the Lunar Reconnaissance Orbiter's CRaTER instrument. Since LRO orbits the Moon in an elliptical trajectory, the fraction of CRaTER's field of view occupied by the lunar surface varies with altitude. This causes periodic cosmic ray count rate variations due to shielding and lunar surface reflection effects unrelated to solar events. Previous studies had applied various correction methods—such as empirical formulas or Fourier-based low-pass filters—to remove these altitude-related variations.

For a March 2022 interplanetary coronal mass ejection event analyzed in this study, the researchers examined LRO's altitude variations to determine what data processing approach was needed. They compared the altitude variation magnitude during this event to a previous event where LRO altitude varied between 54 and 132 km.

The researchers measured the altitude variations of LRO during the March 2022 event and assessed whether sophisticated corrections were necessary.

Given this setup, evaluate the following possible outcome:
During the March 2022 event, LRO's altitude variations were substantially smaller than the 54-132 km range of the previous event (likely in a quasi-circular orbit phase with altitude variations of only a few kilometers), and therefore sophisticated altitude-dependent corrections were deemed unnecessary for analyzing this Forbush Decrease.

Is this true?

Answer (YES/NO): NO